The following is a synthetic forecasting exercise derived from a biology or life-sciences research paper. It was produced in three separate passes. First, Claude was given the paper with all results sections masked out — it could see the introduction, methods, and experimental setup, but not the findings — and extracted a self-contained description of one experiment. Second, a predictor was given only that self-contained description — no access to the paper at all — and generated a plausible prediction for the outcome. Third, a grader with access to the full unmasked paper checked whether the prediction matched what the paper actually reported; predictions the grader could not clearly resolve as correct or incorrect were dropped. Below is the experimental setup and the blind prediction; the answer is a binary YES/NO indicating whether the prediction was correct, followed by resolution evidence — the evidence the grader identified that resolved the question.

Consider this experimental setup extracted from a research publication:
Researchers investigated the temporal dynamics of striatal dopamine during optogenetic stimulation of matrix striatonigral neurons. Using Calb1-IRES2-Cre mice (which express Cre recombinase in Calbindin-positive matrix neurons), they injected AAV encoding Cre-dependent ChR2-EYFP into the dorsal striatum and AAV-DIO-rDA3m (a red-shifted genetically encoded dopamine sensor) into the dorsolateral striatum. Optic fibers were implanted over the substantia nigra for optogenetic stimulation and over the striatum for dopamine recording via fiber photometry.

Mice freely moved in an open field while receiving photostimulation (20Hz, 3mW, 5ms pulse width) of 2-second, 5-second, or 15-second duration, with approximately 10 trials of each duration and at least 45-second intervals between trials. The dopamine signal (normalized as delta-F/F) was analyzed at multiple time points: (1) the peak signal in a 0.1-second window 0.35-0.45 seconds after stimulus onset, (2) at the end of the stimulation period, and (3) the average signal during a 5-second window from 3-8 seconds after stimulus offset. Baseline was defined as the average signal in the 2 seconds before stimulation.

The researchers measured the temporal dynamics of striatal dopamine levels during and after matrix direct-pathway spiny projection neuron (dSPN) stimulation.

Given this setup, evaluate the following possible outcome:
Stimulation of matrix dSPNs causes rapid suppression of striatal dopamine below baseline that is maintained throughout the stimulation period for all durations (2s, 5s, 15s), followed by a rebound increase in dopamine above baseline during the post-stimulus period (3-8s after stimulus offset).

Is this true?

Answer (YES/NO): NO